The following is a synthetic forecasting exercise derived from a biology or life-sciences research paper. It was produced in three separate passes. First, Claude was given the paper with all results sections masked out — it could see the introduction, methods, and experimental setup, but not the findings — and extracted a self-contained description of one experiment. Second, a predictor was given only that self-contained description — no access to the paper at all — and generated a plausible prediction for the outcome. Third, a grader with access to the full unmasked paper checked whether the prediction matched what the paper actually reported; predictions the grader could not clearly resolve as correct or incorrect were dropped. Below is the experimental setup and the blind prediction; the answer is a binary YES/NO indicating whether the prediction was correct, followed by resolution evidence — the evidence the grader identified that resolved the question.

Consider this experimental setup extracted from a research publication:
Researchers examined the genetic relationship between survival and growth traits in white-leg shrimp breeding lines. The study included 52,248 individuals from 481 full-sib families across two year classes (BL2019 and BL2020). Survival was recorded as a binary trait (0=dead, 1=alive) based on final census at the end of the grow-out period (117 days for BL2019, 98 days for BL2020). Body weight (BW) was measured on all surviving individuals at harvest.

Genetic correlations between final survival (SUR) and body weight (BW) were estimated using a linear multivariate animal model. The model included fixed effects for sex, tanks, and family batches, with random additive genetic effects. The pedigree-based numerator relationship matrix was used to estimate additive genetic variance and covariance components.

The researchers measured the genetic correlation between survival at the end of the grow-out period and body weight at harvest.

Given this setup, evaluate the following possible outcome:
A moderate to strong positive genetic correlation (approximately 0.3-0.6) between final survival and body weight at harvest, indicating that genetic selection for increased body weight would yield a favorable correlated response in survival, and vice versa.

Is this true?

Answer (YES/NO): NO